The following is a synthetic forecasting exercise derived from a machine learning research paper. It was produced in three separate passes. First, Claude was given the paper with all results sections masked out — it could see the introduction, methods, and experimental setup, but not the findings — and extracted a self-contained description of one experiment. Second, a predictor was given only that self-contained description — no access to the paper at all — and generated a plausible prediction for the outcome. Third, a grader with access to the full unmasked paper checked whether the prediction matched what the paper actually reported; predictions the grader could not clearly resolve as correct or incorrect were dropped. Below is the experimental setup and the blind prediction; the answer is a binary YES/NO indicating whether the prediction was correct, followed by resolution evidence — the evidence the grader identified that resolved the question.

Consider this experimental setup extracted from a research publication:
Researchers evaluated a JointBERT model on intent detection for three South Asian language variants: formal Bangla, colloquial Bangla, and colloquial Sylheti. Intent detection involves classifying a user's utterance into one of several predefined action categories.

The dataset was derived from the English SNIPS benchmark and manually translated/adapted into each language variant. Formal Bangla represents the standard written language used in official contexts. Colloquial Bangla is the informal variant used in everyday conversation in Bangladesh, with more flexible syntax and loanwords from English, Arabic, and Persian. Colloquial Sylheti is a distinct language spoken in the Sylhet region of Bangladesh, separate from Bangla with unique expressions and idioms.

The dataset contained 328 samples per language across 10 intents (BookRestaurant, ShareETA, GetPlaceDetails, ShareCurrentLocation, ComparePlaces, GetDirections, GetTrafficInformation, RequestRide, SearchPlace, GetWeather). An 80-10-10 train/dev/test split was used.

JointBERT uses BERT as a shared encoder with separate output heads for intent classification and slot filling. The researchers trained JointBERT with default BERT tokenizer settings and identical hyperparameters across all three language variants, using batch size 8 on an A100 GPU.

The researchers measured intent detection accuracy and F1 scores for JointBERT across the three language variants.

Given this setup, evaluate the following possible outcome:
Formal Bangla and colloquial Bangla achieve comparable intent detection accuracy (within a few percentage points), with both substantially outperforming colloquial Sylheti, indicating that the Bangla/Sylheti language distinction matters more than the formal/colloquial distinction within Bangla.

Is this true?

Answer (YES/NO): YES